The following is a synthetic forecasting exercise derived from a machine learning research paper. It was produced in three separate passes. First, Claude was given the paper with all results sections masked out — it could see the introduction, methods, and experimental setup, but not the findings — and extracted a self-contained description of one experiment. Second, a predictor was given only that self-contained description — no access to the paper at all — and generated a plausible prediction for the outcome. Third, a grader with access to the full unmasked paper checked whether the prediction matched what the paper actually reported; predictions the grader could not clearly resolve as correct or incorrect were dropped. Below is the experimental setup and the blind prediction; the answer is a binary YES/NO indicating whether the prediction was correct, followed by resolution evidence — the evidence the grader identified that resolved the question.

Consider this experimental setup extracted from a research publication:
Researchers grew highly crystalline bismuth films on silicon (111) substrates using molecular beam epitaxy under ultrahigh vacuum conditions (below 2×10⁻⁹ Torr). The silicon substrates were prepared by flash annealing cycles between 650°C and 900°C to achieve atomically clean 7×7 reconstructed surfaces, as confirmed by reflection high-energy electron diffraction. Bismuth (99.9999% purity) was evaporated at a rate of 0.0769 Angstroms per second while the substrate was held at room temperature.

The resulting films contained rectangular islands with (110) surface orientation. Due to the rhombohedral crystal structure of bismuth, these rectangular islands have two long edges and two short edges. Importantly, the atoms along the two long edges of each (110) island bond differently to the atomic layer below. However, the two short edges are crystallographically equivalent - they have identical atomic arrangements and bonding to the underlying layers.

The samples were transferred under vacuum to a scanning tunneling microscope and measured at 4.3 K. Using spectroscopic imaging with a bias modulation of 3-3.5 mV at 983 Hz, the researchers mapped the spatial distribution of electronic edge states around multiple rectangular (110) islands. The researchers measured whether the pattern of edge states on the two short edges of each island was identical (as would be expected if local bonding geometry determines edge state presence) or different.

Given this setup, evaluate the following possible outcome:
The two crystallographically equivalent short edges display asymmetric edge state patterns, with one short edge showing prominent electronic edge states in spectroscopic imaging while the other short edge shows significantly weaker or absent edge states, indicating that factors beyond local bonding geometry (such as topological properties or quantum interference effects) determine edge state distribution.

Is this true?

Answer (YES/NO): YES